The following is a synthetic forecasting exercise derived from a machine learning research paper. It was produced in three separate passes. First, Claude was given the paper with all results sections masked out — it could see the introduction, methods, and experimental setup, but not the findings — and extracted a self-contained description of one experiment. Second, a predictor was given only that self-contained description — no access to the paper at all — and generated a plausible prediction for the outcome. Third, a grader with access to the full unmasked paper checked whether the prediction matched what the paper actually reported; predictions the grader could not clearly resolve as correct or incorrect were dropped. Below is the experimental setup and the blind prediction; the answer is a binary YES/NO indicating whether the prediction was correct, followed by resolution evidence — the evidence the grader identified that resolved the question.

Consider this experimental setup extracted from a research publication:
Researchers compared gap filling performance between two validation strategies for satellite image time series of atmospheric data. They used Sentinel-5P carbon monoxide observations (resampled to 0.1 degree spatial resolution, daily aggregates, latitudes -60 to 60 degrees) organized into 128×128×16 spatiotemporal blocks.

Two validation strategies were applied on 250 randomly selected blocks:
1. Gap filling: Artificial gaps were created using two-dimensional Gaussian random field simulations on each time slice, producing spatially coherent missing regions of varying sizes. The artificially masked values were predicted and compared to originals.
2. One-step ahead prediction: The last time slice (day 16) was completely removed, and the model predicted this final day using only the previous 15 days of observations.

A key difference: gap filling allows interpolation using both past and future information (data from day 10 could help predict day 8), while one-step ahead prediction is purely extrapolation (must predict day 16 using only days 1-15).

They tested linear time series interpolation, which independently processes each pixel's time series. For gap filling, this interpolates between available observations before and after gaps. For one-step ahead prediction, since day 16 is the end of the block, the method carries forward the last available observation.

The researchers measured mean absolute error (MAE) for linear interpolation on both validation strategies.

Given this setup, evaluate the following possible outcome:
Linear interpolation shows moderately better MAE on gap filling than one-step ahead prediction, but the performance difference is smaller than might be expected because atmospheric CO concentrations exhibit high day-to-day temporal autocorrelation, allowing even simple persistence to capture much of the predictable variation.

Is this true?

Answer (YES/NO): YES